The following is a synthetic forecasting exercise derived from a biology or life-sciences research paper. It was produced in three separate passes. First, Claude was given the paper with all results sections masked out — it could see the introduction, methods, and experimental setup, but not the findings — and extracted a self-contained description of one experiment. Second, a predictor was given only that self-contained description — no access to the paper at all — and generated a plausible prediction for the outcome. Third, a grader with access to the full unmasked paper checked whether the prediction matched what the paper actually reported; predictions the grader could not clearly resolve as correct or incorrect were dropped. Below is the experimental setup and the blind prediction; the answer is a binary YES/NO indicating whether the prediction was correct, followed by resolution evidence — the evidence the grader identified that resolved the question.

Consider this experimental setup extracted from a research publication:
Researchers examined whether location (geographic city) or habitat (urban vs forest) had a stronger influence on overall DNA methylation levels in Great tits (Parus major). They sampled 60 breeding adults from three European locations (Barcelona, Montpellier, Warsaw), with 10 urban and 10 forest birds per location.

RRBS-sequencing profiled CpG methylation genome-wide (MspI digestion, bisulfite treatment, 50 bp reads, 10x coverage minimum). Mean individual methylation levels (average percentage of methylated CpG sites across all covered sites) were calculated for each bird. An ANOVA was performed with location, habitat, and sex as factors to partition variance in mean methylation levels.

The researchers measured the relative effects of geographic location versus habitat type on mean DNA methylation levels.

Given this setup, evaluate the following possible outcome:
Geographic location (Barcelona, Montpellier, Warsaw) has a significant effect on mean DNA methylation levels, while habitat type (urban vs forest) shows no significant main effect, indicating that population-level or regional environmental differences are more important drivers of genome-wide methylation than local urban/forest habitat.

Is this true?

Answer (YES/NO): YES